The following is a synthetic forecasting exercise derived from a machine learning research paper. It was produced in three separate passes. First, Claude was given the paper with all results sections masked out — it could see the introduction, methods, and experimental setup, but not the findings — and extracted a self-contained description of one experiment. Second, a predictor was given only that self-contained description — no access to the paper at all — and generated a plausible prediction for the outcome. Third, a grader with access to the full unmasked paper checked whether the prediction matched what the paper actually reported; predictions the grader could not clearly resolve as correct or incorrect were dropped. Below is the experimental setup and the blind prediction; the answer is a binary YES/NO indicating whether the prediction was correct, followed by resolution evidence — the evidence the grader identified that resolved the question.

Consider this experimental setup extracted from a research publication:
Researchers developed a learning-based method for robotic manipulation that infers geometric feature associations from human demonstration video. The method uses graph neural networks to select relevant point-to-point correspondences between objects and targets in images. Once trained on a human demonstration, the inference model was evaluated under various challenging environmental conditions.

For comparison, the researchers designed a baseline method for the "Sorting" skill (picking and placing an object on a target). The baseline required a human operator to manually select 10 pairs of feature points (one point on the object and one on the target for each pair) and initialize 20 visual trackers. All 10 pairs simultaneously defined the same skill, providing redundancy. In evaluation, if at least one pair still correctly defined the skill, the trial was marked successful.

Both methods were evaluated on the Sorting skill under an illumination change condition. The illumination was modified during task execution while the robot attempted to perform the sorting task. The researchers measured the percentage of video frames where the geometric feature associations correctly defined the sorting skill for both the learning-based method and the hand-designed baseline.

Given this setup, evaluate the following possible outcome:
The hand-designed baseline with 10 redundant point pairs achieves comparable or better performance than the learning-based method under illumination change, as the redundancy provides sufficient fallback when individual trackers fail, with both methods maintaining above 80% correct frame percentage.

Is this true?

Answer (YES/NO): NO